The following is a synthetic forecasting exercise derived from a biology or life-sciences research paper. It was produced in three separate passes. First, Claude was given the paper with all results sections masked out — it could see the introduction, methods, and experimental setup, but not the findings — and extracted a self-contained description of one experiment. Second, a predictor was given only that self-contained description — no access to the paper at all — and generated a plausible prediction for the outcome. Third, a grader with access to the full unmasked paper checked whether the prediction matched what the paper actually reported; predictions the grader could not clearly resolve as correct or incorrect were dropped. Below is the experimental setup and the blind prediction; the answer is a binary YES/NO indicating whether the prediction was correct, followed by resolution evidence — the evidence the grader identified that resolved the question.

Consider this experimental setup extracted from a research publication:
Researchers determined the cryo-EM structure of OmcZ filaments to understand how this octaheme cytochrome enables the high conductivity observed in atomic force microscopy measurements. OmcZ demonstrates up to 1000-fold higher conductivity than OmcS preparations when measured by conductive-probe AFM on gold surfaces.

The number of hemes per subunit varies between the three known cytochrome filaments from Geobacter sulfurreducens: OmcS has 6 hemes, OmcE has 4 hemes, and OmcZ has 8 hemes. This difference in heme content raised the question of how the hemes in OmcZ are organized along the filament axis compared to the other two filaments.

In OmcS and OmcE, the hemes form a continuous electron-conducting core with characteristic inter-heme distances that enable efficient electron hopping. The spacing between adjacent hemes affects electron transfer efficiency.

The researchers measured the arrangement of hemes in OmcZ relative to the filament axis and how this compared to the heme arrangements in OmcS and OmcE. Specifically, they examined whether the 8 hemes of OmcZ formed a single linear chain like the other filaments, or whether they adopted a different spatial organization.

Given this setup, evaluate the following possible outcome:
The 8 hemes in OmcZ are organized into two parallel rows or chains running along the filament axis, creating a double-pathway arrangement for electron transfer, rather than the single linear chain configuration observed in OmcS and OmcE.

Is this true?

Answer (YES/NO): NO